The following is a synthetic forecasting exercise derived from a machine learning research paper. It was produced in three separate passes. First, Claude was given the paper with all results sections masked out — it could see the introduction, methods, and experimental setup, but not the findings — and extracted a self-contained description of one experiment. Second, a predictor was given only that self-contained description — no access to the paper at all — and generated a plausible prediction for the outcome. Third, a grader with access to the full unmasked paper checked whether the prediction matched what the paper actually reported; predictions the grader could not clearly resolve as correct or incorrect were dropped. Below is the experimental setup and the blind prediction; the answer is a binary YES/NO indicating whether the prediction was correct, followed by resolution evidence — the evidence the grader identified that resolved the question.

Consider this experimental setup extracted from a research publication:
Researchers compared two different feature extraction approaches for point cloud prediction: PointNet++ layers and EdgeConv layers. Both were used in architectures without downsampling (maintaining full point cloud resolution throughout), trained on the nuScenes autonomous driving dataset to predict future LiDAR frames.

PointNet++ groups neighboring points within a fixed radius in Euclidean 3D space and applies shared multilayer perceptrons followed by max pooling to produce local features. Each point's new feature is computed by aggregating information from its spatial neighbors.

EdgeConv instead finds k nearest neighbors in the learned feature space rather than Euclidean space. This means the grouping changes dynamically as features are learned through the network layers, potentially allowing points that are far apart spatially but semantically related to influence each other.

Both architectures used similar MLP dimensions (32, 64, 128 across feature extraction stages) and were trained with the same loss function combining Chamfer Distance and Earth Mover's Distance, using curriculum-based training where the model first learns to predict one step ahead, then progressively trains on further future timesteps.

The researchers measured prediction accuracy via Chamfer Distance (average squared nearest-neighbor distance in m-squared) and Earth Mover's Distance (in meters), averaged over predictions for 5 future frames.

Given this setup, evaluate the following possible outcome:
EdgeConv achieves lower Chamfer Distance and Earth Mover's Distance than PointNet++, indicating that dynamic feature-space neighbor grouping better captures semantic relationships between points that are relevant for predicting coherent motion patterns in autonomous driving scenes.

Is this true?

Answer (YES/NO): YES